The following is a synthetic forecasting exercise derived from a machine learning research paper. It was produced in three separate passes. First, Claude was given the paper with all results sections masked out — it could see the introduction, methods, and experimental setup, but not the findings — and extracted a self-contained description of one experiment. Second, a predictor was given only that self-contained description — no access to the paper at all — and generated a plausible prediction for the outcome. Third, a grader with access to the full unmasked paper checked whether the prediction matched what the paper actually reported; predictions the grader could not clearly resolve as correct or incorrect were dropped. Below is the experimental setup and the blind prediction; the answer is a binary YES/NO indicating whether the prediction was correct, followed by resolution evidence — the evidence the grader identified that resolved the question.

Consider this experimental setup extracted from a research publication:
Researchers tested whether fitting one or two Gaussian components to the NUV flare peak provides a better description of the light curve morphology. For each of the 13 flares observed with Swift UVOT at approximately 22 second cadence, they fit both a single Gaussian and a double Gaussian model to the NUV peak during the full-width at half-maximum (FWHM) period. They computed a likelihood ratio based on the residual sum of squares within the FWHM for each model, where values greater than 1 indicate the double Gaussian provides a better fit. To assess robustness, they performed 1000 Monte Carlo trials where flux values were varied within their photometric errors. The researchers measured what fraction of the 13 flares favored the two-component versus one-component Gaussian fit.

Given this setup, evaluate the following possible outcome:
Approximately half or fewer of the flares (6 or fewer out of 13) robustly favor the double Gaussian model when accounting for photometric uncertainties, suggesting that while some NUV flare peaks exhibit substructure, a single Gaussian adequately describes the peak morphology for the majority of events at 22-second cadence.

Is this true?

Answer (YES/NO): YES